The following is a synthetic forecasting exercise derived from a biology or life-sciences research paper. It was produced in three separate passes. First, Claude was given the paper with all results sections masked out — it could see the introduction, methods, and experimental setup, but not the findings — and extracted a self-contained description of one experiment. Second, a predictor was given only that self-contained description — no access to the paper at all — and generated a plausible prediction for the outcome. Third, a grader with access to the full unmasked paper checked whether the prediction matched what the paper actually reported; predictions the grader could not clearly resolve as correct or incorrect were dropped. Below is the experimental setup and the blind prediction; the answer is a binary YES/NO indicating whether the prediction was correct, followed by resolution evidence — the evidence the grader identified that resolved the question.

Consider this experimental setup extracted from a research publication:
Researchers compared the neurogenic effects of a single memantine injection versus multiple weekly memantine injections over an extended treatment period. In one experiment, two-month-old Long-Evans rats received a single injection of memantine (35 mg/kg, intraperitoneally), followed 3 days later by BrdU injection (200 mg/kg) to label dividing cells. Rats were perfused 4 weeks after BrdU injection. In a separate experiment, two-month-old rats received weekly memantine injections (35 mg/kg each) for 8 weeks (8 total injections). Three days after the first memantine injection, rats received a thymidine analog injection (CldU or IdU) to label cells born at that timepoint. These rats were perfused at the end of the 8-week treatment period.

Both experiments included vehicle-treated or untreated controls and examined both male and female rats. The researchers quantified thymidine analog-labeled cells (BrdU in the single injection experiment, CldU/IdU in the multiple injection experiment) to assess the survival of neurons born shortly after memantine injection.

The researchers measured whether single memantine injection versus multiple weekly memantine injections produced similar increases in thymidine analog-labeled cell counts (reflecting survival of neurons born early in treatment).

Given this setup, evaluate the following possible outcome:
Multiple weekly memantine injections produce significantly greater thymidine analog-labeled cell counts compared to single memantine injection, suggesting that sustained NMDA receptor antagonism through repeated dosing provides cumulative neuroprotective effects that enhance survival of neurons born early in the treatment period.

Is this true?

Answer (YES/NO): NO